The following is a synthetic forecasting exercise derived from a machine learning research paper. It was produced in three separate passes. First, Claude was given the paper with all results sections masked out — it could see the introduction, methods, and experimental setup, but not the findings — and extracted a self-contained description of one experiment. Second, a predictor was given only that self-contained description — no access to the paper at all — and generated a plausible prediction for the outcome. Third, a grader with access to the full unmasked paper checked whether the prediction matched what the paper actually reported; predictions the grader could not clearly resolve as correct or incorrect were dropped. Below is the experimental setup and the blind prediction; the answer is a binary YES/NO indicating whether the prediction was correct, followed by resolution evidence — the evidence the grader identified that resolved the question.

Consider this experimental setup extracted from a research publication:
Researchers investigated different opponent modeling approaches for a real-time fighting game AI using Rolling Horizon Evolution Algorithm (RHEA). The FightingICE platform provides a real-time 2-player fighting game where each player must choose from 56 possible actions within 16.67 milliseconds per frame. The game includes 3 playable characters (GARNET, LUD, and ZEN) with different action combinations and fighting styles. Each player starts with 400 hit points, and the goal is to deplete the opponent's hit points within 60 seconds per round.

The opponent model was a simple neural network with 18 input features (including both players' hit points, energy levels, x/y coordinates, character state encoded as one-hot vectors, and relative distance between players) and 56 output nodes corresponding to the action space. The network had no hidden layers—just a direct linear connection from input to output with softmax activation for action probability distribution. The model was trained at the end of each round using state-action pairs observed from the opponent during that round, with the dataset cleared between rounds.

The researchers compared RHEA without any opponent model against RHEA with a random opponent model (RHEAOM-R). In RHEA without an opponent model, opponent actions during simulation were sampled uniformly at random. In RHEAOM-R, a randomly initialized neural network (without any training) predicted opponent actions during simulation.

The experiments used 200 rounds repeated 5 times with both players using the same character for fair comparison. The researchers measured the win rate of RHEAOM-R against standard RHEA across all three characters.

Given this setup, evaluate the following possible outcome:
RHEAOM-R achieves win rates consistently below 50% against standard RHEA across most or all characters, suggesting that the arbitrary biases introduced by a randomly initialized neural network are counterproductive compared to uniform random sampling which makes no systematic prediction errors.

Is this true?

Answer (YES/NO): NO